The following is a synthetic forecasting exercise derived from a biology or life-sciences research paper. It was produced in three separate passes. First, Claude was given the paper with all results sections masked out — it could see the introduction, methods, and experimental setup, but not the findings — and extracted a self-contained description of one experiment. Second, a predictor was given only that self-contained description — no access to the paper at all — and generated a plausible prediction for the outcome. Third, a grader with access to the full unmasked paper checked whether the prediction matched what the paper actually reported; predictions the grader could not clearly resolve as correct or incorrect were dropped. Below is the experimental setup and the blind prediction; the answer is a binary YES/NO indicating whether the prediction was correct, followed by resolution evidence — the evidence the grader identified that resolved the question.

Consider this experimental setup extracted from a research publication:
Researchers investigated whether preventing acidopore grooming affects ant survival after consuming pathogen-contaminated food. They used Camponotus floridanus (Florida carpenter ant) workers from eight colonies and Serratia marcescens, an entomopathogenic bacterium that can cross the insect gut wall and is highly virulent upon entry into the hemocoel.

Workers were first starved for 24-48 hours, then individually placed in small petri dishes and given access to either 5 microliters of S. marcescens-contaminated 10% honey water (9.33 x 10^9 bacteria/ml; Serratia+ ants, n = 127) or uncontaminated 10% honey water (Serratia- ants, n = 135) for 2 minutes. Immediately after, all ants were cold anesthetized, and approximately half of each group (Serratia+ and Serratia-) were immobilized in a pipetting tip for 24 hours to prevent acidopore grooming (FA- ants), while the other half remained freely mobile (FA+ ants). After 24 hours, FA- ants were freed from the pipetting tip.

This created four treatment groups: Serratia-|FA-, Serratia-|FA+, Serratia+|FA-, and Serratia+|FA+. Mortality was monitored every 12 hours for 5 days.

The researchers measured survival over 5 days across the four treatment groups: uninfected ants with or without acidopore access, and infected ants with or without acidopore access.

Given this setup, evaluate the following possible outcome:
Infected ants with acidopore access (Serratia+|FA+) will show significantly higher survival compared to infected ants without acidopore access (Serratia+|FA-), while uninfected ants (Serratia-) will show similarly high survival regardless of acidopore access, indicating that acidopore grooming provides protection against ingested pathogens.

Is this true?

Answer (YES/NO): YES